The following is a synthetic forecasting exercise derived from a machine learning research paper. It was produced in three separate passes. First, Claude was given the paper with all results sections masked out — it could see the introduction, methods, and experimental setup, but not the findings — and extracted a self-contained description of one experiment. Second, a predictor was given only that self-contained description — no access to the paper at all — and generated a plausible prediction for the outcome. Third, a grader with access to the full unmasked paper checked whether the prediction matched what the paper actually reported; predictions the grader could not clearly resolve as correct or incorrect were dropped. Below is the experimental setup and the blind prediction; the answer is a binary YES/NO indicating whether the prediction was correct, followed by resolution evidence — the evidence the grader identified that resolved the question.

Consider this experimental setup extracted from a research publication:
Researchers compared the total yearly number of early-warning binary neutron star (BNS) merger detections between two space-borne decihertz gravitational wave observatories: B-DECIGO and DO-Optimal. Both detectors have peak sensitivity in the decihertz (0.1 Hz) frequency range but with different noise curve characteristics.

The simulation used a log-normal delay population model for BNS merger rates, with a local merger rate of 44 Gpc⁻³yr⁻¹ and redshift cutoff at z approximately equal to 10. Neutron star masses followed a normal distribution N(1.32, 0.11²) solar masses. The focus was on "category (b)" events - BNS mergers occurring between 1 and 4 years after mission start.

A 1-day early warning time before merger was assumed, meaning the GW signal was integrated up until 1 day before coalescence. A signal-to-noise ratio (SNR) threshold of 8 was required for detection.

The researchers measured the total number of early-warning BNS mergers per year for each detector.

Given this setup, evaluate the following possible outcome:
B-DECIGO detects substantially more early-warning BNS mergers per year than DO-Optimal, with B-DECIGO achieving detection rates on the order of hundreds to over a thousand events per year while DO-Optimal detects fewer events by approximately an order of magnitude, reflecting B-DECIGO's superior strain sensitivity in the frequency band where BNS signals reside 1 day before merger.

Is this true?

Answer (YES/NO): NO